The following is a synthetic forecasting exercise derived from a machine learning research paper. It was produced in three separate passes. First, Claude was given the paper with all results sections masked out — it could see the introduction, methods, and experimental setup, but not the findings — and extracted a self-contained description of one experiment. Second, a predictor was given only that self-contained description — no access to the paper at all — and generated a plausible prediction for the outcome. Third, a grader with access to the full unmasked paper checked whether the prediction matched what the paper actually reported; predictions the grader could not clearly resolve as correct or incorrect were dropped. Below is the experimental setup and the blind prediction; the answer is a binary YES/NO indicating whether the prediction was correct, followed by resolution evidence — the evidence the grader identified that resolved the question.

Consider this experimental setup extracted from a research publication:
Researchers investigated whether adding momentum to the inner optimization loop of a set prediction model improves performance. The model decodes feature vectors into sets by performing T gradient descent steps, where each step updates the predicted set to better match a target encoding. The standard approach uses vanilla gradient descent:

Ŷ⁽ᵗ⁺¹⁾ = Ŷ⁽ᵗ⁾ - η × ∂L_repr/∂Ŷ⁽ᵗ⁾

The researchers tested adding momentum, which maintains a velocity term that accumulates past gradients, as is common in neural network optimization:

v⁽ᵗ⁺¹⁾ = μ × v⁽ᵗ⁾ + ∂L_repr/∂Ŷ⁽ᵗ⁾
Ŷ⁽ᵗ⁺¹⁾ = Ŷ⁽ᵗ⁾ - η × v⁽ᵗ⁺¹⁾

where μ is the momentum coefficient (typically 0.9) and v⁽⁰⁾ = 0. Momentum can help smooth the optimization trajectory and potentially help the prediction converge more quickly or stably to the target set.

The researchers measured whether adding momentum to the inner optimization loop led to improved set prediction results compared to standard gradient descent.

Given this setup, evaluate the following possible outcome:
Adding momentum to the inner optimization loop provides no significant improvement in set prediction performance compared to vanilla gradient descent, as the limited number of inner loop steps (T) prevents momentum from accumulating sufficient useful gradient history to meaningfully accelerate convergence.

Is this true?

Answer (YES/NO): NO